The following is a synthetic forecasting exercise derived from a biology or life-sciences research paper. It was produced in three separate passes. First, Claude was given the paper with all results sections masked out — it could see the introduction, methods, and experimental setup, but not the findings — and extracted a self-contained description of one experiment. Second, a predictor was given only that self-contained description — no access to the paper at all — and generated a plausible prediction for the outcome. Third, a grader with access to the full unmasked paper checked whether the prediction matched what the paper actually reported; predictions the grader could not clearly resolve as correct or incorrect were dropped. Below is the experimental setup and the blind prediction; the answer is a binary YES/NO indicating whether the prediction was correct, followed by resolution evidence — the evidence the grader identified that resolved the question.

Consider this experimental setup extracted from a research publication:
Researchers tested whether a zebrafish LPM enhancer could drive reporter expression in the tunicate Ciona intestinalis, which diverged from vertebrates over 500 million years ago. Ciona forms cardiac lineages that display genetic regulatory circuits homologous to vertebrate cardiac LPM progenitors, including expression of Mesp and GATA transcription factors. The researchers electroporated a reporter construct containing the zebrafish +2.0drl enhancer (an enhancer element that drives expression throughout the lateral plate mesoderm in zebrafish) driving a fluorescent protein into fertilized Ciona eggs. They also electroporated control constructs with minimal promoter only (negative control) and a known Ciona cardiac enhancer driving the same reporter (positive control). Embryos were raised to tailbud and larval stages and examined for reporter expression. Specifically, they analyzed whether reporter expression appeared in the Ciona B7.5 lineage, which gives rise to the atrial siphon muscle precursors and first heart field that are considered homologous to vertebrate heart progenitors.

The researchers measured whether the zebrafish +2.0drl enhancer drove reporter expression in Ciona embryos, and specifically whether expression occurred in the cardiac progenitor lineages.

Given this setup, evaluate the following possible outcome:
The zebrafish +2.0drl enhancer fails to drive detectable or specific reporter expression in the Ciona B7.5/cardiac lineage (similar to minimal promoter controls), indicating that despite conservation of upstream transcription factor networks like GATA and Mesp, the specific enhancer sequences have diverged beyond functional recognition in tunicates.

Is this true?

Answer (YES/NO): NO